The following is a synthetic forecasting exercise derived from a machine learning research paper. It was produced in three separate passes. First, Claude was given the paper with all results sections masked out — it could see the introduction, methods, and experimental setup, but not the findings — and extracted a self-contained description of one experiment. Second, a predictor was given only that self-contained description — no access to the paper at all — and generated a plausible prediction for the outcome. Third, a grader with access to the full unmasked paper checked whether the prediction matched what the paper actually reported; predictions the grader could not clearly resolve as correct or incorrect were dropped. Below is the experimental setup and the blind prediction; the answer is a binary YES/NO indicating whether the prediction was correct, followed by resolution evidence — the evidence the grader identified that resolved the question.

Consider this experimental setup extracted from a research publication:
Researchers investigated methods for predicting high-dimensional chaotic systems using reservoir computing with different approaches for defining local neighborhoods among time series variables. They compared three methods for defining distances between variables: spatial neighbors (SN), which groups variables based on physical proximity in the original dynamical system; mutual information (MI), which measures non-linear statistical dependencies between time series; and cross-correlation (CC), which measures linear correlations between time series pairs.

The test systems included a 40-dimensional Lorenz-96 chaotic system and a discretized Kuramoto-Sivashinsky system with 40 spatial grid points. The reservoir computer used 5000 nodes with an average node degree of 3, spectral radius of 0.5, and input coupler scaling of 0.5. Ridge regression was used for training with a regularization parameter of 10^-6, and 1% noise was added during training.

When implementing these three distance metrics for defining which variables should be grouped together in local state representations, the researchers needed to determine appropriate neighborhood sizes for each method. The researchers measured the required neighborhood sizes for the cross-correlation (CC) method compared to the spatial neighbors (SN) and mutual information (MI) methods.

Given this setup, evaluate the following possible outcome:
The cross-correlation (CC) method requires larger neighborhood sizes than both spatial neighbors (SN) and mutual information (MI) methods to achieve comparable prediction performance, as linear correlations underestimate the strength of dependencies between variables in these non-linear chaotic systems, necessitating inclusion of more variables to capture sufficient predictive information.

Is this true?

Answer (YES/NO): YES